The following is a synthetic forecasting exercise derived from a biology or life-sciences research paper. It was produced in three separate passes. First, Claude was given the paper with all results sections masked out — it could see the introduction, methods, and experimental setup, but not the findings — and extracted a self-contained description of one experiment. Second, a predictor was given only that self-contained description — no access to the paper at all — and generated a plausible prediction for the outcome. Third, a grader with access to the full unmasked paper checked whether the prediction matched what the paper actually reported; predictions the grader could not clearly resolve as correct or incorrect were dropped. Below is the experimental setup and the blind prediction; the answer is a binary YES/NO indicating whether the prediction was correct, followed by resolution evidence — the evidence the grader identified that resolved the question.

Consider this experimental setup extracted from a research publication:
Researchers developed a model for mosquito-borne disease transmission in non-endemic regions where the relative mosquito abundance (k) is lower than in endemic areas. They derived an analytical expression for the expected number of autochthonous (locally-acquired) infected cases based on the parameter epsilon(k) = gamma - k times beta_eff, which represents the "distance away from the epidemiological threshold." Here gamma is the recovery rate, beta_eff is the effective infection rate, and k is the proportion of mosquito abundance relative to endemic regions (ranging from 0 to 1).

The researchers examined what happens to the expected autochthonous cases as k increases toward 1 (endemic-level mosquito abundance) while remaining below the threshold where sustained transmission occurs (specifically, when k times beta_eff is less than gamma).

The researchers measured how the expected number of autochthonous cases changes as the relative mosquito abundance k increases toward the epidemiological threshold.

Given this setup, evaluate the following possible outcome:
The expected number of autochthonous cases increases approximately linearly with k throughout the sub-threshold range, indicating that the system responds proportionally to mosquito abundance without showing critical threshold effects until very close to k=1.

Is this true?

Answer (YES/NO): NO